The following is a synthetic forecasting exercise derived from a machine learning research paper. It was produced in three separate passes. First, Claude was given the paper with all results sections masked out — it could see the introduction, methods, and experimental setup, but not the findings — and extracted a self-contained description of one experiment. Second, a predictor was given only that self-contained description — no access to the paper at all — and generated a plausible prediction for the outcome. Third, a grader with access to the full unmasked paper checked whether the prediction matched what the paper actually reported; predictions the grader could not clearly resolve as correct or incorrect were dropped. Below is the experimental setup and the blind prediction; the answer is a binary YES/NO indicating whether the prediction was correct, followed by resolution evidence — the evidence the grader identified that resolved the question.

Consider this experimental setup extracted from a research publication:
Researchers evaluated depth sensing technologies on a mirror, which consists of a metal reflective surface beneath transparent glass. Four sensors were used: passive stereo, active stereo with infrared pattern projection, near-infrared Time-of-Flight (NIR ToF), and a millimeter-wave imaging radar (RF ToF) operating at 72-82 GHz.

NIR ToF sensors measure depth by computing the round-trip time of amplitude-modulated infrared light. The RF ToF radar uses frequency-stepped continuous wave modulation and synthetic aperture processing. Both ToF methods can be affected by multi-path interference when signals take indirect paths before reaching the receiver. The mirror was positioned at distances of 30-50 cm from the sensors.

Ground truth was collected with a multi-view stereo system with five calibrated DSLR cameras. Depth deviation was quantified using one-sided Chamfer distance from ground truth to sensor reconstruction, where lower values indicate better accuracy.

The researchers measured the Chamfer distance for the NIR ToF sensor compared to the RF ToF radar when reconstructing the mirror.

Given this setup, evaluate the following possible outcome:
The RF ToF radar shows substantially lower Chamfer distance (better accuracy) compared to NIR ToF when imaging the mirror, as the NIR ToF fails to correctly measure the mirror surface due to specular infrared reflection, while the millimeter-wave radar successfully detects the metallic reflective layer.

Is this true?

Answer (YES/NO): YES